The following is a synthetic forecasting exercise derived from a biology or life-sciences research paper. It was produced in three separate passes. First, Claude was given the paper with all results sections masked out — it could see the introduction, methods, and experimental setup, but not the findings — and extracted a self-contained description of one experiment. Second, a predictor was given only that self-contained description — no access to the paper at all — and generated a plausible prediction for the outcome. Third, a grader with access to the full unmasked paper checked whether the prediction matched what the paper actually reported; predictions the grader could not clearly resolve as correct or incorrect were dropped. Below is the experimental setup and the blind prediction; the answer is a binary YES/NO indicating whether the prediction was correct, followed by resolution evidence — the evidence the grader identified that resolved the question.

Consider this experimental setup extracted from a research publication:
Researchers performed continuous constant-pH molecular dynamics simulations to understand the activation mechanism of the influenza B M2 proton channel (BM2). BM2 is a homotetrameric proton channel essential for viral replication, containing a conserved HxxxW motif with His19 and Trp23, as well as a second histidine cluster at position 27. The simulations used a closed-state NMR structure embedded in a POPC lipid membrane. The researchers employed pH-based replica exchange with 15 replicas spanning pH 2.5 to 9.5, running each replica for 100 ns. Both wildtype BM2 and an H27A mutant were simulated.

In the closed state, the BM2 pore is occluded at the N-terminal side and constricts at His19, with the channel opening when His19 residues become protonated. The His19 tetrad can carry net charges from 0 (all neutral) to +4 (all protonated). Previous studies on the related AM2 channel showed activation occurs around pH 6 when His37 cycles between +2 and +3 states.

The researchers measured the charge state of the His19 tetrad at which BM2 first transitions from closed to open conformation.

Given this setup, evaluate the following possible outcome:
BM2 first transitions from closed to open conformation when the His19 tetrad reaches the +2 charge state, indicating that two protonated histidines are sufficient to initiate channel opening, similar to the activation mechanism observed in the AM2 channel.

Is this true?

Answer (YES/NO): NO